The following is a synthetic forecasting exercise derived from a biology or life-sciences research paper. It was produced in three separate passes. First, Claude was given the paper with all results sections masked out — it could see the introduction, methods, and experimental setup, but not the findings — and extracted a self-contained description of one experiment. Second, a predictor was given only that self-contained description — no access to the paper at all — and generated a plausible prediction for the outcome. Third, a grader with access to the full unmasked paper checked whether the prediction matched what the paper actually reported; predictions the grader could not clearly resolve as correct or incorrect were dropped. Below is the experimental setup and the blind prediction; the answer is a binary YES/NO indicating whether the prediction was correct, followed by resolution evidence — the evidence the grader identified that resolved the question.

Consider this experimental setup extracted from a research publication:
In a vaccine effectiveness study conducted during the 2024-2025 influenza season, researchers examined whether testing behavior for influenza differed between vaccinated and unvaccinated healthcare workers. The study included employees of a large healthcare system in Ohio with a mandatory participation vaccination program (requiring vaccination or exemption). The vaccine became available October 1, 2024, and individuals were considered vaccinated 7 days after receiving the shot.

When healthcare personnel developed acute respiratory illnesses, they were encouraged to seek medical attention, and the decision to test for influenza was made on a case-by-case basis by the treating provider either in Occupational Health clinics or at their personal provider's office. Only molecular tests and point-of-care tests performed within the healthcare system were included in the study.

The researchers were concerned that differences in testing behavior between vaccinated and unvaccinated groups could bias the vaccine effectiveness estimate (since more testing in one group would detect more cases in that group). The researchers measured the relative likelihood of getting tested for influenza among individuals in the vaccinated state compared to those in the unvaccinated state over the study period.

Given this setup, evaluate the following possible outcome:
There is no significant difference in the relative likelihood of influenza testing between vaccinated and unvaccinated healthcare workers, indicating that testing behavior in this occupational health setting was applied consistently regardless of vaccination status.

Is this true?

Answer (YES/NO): NO